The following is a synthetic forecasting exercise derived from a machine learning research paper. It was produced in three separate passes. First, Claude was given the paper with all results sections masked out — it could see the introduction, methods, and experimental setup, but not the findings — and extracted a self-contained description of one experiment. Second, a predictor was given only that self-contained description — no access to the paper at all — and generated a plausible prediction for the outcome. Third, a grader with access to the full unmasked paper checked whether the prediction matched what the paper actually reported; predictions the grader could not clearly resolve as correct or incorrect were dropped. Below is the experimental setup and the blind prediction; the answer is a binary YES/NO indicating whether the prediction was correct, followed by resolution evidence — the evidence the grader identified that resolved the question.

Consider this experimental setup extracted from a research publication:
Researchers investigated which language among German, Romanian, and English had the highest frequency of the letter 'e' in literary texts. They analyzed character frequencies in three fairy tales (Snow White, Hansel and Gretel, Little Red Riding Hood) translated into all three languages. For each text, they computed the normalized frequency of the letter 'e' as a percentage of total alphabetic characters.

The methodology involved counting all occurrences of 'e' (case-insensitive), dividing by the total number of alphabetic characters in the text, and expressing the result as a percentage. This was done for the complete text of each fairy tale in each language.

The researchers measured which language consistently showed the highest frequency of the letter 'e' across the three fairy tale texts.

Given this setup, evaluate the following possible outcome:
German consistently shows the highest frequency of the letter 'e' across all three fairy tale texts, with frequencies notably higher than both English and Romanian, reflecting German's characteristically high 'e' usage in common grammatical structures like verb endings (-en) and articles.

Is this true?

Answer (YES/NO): YES